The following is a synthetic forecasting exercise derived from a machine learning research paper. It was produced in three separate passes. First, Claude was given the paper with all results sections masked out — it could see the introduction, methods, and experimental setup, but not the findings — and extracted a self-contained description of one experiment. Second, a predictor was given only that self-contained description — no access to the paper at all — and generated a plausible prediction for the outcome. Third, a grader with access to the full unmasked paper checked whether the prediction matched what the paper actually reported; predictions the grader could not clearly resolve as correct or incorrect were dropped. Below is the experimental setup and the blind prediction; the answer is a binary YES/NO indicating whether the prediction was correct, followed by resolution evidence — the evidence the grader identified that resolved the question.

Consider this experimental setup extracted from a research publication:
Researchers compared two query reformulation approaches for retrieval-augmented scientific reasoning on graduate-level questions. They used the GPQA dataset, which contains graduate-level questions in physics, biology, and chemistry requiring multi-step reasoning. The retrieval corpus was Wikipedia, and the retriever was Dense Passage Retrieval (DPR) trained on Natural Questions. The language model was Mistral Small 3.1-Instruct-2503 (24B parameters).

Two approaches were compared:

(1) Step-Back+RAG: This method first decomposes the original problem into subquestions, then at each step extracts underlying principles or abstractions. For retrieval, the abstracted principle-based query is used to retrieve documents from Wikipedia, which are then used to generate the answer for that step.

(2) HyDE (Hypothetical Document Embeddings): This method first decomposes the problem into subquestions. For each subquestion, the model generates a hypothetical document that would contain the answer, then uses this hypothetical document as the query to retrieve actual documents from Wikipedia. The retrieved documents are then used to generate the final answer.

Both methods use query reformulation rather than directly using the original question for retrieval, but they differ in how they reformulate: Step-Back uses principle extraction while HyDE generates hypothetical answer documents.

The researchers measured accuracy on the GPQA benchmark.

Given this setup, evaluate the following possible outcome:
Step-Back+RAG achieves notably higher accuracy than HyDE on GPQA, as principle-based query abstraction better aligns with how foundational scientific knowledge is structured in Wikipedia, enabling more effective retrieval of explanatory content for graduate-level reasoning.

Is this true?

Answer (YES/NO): NO